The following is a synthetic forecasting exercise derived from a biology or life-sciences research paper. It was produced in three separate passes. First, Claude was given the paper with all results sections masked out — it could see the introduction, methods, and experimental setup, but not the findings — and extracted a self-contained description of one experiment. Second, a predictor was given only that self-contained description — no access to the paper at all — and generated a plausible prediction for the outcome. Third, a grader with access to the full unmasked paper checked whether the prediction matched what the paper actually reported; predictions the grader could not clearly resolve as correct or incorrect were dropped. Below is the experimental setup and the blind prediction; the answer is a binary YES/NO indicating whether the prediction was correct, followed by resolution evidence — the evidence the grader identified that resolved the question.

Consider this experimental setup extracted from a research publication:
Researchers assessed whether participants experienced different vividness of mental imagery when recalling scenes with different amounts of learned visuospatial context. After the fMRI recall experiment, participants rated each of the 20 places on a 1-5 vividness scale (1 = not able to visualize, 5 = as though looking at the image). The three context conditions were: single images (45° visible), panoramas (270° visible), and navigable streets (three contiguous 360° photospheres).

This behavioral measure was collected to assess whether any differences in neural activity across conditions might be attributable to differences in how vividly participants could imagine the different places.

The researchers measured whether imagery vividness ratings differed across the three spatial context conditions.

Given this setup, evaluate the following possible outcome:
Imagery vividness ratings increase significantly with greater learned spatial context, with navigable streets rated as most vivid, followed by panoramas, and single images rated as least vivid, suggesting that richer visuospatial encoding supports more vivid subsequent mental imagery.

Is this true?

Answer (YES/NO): NO